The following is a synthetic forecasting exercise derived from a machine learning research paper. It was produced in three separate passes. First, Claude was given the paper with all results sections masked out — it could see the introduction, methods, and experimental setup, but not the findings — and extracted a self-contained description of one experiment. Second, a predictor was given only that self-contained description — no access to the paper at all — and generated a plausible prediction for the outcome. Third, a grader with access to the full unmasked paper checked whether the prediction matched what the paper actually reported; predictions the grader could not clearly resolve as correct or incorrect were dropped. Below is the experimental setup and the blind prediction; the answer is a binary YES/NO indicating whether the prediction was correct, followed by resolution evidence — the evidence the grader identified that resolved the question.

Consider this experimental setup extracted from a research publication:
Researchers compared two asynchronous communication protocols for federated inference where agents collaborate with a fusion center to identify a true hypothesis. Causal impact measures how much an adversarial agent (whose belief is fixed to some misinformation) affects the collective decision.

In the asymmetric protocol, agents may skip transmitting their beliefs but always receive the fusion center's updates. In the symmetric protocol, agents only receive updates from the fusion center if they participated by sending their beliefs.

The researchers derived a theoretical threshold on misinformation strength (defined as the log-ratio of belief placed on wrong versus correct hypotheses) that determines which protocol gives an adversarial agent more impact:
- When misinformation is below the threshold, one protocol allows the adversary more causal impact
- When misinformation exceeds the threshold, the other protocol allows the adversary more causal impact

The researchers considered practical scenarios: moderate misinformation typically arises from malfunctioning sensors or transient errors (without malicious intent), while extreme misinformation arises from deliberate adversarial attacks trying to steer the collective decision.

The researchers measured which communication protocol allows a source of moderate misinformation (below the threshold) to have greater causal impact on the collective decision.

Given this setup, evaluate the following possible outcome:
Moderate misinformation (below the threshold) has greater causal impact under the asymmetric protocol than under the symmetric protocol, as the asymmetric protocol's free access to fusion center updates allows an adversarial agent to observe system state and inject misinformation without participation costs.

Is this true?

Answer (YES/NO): YES